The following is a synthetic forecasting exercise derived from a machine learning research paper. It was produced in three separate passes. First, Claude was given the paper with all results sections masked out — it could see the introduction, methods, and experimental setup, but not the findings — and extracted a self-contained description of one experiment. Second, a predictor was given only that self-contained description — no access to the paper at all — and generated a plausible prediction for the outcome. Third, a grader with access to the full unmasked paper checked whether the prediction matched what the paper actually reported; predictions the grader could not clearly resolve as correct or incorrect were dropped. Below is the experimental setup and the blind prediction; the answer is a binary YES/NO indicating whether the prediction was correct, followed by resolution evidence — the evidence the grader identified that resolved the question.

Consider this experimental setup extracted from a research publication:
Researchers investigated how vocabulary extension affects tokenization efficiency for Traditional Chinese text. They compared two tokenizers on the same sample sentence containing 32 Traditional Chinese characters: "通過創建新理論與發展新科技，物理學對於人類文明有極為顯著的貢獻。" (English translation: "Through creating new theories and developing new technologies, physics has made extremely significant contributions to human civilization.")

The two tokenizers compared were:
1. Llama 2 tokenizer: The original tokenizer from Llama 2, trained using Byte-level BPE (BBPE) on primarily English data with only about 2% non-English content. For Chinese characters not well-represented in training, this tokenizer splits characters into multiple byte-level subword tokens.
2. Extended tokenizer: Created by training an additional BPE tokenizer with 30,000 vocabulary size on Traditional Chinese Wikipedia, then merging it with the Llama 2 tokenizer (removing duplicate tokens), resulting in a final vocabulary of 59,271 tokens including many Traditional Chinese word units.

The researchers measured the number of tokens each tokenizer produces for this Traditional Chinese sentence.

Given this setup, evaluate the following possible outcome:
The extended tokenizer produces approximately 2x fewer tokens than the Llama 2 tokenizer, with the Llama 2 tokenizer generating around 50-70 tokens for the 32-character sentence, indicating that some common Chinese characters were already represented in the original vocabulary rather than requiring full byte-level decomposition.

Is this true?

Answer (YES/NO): NO